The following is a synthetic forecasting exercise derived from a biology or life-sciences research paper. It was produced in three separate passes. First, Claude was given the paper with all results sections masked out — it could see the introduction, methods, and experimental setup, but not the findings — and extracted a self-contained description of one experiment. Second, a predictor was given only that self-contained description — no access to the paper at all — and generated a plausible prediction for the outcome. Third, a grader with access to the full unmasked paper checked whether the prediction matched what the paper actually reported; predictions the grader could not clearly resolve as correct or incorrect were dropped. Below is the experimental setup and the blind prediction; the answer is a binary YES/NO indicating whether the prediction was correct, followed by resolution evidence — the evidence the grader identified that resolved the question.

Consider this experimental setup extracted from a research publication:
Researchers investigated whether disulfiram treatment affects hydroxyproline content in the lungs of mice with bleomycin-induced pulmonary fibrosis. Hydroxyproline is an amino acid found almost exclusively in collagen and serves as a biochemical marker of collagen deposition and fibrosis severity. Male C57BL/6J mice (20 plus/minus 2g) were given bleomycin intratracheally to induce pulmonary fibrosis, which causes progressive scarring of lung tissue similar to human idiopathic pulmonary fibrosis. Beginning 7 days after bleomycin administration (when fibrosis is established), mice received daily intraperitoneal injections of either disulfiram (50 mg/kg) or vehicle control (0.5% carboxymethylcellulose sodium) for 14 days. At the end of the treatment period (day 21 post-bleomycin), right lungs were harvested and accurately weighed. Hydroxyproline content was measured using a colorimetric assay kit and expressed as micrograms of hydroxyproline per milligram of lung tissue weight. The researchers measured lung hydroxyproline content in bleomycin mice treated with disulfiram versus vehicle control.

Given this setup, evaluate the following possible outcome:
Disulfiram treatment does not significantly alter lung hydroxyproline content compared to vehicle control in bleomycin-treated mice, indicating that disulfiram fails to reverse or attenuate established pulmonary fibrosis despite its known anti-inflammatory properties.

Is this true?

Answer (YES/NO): NO